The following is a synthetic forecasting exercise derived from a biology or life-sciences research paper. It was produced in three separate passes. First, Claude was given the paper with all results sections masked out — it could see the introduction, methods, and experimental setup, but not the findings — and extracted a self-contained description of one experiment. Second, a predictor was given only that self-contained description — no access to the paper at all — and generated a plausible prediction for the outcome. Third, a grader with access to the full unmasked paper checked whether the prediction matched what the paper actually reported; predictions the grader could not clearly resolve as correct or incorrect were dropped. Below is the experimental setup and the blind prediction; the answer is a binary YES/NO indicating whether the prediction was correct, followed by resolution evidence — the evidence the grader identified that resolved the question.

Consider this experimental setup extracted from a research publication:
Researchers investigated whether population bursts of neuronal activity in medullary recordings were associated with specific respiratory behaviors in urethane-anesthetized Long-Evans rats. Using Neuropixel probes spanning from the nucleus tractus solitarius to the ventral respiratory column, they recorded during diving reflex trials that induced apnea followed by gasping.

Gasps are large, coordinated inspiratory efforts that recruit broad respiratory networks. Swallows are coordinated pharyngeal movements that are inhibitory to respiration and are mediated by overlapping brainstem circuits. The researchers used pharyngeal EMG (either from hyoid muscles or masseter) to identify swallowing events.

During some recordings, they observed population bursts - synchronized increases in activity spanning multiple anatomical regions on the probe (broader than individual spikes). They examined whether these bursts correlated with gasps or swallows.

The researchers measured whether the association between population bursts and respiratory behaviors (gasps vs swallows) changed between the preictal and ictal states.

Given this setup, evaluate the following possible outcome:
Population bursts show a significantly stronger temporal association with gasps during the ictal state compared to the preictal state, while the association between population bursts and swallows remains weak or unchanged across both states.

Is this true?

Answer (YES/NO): NO